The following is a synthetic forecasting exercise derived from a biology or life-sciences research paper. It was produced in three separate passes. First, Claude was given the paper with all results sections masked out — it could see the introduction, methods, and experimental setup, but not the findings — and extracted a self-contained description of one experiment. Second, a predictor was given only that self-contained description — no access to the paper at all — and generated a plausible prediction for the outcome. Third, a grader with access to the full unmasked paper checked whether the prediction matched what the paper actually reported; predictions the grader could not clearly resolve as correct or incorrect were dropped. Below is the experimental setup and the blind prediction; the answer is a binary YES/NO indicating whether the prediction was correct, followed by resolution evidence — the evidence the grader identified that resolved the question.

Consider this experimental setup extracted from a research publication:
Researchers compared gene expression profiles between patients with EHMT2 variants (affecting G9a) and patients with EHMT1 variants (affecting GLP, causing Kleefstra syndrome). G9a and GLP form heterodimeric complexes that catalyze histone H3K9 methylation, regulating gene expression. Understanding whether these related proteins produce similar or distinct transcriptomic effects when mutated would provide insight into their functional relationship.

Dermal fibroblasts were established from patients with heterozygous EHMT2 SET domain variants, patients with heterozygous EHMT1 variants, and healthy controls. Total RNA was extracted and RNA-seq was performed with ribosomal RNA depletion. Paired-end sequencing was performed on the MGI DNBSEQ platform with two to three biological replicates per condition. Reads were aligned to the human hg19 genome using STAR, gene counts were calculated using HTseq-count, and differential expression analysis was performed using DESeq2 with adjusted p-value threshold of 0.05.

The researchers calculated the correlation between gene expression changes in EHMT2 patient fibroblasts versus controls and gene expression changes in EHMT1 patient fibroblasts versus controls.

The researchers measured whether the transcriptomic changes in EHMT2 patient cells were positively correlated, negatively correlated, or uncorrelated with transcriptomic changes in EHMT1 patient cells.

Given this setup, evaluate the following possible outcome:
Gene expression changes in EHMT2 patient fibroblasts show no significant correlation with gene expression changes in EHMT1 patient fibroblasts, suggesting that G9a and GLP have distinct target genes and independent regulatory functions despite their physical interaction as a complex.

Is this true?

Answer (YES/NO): NO